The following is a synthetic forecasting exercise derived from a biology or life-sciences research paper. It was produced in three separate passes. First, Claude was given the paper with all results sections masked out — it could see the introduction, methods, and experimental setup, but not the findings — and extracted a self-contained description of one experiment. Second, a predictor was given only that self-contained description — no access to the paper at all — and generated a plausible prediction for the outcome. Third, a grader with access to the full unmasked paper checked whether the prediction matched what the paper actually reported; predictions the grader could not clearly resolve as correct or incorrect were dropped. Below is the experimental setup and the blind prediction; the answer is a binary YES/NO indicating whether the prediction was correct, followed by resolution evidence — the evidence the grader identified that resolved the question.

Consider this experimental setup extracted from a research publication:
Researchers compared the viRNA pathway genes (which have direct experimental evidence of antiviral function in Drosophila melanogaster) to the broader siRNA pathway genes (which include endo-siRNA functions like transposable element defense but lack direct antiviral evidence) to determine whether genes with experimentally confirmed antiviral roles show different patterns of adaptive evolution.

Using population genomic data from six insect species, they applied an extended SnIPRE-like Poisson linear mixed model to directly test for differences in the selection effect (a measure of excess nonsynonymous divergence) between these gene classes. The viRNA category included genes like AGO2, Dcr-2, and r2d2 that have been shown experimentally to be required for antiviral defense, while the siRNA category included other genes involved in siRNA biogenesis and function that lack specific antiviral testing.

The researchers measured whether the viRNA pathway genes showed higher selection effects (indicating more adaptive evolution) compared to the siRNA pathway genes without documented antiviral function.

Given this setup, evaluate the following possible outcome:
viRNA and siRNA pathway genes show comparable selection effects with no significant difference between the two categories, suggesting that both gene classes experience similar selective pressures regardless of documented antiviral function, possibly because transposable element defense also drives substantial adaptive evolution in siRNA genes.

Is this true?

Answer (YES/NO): YES